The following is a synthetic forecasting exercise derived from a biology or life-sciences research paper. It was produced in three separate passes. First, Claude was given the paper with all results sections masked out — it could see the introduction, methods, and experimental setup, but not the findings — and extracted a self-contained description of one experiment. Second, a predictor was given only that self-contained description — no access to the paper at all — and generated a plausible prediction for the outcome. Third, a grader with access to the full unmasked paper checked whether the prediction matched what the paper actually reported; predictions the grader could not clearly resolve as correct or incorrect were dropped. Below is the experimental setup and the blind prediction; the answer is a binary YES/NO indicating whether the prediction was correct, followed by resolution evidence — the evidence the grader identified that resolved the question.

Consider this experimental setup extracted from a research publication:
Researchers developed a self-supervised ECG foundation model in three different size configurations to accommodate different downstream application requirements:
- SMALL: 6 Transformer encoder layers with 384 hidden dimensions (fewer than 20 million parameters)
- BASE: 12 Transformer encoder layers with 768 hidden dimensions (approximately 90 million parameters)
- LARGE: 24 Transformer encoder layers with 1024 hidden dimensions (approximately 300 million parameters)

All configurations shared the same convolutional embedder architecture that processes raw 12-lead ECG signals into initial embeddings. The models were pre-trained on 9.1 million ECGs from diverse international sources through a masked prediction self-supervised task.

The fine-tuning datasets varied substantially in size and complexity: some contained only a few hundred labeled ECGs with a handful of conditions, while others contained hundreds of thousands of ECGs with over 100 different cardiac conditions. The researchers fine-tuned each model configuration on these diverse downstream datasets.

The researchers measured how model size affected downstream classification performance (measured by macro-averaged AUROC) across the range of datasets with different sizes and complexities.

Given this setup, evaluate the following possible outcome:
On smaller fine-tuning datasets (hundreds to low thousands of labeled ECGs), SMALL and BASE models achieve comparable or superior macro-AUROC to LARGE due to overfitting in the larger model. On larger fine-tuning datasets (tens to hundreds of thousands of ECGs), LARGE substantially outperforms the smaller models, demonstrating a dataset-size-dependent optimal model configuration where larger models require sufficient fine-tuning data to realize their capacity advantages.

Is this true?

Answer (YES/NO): NO